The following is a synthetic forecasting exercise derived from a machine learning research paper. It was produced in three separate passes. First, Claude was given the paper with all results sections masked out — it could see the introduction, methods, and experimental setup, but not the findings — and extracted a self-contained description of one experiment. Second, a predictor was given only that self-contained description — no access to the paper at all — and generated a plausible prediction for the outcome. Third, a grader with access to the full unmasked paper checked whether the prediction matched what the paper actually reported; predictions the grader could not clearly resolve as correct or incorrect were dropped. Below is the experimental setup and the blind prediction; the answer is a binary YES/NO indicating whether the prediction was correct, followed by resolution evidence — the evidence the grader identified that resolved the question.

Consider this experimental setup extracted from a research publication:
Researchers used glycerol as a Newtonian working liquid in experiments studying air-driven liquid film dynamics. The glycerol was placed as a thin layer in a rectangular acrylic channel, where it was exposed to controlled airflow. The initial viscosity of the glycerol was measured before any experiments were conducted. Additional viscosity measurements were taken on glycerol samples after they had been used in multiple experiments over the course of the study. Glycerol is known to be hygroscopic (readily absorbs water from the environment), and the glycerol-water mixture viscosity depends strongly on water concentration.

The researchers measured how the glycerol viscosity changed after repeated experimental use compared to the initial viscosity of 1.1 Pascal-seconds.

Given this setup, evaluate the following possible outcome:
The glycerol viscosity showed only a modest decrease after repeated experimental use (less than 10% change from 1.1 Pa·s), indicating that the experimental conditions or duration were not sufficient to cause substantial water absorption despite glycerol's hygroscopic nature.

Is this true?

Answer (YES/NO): NO